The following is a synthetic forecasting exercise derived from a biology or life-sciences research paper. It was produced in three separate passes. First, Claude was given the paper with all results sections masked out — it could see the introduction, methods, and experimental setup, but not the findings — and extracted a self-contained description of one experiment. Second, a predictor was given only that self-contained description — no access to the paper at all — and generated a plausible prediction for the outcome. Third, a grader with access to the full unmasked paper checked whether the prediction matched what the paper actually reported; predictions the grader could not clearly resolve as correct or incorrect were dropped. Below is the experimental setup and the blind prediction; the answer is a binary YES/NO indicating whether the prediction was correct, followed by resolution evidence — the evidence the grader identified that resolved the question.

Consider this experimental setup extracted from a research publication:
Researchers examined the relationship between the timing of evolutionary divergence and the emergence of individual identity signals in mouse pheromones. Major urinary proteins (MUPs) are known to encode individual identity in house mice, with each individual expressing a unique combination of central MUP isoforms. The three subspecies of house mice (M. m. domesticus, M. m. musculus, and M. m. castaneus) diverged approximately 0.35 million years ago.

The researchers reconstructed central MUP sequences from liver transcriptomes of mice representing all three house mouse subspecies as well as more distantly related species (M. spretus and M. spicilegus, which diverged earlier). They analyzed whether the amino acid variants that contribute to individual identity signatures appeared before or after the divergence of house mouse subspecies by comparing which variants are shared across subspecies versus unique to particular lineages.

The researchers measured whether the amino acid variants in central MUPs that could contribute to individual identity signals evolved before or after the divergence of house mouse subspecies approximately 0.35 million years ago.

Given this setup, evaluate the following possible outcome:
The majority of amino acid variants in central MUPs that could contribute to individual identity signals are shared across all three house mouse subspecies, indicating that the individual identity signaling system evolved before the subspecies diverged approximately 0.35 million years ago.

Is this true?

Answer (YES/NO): NO